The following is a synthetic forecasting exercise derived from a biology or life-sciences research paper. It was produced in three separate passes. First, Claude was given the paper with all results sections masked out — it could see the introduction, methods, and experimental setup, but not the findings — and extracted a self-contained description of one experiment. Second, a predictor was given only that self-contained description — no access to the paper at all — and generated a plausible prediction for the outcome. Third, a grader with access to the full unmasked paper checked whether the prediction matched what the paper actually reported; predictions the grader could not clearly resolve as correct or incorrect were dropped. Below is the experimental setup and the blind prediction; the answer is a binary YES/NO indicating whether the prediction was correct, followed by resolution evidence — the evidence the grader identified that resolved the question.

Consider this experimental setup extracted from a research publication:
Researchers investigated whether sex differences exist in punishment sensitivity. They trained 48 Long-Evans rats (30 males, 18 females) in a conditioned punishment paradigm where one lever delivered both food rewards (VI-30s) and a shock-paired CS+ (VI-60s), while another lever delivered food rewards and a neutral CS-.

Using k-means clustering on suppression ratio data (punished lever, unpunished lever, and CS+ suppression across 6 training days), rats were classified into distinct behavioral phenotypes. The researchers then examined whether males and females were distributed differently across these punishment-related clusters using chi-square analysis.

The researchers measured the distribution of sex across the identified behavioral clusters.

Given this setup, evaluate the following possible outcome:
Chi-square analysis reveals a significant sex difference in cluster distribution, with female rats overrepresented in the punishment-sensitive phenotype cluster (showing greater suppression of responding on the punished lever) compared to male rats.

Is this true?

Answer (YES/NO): NO